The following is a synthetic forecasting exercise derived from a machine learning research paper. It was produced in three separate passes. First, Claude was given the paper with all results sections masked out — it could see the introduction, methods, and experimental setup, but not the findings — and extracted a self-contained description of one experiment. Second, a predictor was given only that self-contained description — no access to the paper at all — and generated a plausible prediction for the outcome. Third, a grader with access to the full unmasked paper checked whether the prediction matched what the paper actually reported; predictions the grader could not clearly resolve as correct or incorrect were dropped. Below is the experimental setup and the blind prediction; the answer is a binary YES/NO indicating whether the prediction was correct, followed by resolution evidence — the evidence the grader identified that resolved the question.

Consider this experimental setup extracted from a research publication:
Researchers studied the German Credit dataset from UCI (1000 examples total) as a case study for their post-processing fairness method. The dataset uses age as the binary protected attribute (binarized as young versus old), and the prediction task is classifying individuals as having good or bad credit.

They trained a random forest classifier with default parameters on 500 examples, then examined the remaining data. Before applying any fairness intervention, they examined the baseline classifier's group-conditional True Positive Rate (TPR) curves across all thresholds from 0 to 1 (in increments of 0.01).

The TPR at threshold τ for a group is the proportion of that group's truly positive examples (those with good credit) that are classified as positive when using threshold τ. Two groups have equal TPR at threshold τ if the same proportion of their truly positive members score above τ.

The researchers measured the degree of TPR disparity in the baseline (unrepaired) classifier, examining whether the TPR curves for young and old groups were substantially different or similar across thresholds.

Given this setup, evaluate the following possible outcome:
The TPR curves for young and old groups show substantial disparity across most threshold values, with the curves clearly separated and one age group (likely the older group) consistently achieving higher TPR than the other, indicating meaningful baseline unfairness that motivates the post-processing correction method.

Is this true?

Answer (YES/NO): NO